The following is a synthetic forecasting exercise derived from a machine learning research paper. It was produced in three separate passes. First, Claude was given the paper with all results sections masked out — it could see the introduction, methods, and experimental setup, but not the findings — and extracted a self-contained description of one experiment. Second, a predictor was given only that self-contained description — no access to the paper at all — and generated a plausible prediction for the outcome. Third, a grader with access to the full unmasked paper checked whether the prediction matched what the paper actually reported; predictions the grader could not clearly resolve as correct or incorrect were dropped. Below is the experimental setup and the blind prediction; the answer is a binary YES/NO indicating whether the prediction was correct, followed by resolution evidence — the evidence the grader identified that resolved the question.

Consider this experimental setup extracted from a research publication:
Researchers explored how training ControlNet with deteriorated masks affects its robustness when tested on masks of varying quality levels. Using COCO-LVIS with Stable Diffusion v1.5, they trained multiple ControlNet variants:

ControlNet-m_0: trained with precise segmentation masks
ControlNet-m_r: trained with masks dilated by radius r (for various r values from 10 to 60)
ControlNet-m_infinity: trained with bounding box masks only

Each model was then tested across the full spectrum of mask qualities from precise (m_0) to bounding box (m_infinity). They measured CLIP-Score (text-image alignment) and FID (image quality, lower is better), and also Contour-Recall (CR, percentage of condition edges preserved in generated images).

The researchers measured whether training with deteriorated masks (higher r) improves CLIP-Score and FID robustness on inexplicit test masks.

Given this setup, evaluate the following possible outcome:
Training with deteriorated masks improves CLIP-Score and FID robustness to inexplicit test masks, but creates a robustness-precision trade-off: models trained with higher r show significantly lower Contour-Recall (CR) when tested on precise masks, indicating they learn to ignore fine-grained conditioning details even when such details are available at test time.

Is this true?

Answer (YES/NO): YES